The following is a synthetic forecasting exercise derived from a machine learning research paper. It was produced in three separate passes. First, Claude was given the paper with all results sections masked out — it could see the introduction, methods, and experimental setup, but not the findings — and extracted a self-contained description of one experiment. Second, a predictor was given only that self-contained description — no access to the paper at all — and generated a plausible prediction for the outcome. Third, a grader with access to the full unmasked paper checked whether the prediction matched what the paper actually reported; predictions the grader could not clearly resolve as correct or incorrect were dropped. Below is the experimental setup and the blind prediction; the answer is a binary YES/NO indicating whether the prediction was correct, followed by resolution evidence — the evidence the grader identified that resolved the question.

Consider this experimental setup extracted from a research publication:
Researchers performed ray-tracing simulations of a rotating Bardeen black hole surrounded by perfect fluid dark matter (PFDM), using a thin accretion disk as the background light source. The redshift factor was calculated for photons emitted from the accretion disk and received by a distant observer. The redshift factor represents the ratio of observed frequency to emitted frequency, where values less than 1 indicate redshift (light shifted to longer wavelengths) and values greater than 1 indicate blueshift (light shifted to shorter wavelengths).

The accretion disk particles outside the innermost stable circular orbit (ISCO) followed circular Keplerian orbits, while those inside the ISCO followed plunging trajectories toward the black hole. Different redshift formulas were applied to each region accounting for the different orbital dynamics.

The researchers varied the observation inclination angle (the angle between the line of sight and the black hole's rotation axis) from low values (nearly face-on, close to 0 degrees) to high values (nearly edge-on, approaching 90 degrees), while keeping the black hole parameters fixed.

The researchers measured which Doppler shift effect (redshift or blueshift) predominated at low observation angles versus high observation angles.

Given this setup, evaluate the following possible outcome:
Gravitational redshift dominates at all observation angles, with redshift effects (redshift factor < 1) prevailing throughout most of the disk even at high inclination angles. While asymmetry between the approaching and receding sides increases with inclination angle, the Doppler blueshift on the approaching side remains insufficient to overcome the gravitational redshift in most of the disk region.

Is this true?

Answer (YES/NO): NO